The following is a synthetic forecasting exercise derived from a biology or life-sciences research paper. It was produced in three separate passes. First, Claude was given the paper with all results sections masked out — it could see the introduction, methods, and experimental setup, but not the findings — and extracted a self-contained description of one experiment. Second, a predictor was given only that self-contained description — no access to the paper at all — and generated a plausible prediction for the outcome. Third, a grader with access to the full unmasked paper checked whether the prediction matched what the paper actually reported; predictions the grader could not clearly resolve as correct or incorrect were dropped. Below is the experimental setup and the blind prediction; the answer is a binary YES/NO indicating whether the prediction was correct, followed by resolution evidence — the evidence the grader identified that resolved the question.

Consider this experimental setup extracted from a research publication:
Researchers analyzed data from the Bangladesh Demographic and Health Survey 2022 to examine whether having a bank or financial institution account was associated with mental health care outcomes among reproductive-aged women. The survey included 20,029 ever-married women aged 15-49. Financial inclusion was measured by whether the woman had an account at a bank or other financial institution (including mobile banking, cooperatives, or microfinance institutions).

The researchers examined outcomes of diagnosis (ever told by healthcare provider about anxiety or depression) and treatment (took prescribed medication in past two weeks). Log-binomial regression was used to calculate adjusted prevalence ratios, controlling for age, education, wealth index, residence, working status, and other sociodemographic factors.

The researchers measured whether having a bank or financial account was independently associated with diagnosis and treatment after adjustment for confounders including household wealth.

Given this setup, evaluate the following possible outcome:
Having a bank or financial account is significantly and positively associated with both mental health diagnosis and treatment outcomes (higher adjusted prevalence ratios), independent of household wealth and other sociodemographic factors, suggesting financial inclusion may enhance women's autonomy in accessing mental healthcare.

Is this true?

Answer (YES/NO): NO